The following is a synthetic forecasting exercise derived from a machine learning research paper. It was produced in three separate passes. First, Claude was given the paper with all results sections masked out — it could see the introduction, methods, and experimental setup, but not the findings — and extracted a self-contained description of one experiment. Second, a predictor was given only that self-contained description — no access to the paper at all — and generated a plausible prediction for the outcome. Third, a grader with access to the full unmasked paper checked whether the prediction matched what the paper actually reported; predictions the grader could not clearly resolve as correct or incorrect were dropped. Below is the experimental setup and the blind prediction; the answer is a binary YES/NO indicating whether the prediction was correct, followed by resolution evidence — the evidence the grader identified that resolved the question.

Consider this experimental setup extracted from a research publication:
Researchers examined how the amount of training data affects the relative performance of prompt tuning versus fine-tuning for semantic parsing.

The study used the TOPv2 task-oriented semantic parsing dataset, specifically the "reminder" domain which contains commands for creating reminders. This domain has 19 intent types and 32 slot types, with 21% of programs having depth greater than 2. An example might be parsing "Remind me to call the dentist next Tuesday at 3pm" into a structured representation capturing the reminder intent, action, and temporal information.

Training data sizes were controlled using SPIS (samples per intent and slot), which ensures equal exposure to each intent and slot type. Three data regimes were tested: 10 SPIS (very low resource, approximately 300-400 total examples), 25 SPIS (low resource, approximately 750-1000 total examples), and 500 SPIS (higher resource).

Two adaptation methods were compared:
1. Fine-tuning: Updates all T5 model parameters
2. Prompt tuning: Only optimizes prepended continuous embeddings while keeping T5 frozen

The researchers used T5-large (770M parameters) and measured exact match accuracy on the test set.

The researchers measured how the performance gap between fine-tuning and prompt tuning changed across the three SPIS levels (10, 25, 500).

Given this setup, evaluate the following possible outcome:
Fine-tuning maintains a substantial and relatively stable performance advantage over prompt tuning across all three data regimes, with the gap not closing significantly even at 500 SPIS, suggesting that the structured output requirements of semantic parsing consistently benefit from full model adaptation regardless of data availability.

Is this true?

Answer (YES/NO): NO